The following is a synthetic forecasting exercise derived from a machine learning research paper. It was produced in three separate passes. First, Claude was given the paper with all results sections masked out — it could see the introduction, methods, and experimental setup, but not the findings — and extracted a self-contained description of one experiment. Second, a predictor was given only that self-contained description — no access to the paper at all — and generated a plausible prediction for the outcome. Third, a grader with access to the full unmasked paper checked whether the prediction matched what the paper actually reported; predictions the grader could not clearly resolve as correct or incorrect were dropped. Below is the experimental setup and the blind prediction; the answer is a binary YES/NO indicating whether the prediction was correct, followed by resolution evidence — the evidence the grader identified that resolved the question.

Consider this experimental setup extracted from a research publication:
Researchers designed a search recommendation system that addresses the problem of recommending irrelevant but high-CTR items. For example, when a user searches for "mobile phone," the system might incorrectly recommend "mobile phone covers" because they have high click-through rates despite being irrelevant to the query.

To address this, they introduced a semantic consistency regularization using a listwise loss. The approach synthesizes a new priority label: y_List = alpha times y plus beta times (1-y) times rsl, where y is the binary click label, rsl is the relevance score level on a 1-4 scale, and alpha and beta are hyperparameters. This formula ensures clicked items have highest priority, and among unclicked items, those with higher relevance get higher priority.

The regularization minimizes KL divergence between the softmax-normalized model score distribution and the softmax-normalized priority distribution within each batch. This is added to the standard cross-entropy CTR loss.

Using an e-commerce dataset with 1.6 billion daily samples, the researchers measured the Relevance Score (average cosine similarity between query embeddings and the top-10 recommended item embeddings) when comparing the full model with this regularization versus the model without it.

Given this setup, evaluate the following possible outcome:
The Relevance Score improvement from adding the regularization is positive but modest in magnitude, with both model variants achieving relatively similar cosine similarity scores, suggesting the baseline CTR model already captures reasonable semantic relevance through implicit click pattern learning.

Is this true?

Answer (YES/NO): YES